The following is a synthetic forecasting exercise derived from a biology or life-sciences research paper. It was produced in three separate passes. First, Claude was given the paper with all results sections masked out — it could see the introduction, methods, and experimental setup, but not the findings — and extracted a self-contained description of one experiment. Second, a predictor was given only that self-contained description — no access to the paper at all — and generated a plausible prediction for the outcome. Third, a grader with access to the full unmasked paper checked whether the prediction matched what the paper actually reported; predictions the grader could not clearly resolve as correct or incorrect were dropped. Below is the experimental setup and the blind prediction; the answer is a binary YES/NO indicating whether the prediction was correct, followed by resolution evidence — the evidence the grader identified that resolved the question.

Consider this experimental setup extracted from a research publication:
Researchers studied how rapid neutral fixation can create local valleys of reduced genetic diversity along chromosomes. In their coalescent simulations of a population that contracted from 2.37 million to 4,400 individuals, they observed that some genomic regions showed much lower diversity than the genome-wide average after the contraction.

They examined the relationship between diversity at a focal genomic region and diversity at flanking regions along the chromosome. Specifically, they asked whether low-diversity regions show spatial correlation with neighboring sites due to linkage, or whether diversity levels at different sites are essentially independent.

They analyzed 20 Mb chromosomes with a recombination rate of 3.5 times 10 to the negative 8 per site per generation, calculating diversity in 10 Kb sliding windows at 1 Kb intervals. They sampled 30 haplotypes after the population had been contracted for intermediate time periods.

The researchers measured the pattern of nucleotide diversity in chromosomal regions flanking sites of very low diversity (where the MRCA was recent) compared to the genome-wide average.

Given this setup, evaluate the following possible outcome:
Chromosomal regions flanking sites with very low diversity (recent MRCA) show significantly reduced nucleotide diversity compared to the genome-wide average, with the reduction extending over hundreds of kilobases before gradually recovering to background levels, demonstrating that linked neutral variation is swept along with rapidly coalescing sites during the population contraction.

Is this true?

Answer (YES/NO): YES